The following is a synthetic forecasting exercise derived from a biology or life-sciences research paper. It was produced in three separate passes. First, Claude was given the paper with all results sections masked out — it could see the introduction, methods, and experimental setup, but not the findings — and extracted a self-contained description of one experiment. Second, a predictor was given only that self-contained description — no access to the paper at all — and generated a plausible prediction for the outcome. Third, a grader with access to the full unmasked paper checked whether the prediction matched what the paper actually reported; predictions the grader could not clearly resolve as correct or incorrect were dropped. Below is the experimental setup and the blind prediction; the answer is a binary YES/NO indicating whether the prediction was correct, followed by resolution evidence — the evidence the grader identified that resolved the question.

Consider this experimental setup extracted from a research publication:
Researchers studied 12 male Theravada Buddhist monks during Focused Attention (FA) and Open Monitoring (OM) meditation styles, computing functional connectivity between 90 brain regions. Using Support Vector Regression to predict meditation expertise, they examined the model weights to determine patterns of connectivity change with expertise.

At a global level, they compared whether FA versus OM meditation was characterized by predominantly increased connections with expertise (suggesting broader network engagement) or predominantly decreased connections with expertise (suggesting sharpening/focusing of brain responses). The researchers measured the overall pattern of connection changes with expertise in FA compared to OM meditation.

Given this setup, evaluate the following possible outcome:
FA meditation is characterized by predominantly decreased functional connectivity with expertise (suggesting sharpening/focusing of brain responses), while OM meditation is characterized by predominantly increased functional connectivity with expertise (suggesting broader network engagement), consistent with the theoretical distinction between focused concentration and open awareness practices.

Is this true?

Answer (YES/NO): YES